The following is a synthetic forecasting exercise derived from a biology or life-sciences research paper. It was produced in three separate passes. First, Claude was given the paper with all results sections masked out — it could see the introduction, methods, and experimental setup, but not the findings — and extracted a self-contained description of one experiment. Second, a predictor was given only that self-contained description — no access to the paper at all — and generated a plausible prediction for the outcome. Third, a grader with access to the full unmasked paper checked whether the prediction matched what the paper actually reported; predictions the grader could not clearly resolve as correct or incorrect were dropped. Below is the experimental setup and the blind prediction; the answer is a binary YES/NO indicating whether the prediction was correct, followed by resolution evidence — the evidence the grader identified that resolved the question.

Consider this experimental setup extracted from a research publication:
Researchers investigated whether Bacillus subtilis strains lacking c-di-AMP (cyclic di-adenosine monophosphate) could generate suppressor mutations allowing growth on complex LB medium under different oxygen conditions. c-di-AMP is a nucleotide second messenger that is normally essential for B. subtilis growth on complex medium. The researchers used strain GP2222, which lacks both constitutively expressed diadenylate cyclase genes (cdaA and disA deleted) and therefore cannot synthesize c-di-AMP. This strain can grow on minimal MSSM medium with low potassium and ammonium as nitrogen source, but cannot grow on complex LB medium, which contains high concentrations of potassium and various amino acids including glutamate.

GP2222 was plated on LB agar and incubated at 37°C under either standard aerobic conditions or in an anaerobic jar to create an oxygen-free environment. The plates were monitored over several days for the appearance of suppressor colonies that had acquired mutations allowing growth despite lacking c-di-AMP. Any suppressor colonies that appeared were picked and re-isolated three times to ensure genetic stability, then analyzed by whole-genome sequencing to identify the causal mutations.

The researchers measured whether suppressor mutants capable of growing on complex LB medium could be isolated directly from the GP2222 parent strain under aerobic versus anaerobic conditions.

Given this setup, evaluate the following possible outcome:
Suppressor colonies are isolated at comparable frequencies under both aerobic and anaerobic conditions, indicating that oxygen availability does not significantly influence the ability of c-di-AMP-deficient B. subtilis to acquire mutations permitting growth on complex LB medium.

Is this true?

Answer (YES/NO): NO